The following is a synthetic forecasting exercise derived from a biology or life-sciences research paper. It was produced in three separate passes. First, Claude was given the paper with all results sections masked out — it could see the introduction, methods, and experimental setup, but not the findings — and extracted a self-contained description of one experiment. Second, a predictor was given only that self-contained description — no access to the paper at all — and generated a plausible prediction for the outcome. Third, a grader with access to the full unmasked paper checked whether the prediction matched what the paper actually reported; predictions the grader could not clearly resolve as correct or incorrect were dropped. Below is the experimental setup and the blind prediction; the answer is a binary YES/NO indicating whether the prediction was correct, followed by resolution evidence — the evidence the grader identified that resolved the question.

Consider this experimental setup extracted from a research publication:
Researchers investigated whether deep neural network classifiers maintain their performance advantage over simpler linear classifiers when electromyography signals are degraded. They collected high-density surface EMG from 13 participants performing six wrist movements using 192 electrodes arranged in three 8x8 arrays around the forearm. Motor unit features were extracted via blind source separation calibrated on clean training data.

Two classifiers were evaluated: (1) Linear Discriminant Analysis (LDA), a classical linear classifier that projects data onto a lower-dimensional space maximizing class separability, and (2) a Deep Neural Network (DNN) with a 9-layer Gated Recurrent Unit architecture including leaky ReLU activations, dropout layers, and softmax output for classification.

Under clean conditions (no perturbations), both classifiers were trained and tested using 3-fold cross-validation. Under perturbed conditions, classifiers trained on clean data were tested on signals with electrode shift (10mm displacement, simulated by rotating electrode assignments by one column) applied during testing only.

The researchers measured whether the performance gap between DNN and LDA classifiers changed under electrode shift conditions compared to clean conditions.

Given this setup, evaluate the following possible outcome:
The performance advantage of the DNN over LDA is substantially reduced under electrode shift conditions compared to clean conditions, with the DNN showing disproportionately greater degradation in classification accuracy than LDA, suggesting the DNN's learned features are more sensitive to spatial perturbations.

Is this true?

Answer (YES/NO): NO